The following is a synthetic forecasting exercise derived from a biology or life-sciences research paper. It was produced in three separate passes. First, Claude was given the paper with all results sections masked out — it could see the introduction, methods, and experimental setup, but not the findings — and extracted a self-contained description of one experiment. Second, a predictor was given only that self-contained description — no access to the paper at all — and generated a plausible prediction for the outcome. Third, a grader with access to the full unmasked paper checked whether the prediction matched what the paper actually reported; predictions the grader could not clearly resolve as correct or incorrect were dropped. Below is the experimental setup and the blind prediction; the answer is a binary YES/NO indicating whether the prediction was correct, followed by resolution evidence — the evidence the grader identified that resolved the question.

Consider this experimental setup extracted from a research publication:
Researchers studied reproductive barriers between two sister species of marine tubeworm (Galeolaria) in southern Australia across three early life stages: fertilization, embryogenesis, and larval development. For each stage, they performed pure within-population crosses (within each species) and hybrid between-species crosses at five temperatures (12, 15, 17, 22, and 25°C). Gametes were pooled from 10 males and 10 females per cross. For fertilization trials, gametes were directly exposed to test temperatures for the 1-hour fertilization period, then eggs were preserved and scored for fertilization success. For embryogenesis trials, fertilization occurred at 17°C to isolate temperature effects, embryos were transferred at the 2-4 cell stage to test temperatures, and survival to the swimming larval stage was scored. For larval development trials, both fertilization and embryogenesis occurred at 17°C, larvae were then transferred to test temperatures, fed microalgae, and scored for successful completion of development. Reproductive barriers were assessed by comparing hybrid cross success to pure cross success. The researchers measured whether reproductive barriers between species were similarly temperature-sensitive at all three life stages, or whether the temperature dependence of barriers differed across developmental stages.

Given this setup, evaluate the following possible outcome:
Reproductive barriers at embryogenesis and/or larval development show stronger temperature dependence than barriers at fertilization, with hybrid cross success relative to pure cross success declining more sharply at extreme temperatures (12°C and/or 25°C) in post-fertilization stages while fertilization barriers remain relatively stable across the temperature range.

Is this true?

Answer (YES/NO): YES